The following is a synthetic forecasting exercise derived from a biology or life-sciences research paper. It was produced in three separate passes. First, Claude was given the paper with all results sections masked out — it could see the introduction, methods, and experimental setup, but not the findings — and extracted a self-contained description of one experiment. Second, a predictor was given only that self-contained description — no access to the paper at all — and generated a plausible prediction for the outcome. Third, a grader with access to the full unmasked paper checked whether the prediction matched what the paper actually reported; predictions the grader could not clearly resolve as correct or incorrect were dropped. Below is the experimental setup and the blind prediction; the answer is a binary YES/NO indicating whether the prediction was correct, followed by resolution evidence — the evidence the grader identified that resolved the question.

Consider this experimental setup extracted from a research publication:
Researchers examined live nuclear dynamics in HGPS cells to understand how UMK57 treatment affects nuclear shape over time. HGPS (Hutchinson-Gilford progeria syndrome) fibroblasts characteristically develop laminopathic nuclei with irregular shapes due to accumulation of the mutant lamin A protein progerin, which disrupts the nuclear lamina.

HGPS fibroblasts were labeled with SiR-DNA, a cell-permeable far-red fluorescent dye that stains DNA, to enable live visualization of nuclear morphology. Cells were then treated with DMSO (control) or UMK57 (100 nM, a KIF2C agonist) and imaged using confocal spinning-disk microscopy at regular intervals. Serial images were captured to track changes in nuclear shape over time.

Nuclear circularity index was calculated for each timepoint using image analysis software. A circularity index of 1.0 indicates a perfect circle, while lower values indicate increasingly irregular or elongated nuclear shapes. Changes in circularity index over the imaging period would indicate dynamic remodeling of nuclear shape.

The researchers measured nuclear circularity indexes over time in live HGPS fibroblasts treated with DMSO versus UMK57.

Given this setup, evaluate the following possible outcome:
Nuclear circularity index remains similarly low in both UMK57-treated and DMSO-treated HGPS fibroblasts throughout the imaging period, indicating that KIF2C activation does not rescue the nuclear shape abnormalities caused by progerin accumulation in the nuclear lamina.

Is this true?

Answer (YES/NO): NO